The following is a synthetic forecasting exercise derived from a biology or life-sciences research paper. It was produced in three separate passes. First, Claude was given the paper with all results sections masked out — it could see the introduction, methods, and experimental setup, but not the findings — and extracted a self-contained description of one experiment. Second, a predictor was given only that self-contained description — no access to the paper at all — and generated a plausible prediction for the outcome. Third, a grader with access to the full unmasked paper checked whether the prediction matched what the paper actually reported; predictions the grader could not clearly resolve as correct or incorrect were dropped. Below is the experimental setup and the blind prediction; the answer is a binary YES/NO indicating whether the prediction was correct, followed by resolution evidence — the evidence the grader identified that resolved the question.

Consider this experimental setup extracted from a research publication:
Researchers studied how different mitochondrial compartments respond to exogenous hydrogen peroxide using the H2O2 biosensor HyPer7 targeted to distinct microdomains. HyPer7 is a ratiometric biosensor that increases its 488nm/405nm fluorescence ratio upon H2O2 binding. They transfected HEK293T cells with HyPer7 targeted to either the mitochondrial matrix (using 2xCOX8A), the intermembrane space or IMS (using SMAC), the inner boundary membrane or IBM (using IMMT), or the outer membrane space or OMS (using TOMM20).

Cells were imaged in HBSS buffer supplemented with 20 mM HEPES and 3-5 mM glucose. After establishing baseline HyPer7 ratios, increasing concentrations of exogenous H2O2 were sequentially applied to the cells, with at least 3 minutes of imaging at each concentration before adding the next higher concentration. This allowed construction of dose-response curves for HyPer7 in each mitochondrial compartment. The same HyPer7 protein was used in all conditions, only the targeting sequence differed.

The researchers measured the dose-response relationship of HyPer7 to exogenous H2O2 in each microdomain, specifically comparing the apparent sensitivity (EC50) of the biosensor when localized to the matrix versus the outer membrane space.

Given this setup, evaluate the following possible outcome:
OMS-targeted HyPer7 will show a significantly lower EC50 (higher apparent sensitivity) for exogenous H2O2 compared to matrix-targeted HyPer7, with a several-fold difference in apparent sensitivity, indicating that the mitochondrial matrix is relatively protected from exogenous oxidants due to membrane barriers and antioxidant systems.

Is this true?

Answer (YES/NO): NO